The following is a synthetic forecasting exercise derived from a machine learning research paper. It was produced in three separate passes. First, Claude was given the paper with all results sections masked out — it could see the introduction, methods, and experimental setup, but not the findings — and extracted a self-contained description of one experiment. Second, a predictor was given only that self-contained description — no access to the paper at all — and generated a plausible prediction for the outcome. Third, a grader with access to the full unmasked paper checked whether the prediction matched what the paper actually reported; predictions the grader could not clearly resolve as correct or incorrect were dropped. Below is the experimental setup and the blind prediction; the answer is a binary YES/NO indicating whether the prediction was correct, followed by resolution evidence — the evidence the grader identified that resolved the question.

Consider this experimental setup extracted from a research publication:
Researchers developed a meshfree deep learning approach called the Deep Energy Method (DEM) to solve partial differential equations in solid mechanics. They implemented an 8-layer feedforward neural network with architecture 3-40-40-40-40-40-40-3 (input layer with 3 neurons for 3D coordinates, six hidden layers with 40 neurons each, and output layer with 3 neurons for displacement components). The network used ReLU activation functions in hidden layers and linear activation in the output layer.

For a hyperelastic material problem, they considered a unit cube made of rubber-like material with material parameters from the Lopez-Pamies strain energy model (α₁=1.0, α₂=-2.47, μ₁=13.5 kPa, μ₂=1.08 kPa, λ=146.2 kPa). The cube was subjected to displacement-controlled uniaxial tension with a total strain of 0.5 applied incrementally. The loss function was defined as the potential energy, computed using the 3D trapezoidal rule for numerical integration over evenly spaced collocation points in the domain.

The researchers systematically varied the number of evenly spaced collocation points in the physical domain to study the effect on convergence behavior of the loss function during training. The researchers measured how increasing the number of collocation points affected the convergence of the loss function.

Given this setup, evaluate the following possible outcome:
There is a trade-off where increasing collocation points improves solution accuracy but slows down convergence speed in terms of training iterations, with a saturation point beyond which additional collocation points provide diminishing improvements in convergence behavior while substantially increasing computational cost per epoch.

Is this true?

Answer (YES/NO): NO